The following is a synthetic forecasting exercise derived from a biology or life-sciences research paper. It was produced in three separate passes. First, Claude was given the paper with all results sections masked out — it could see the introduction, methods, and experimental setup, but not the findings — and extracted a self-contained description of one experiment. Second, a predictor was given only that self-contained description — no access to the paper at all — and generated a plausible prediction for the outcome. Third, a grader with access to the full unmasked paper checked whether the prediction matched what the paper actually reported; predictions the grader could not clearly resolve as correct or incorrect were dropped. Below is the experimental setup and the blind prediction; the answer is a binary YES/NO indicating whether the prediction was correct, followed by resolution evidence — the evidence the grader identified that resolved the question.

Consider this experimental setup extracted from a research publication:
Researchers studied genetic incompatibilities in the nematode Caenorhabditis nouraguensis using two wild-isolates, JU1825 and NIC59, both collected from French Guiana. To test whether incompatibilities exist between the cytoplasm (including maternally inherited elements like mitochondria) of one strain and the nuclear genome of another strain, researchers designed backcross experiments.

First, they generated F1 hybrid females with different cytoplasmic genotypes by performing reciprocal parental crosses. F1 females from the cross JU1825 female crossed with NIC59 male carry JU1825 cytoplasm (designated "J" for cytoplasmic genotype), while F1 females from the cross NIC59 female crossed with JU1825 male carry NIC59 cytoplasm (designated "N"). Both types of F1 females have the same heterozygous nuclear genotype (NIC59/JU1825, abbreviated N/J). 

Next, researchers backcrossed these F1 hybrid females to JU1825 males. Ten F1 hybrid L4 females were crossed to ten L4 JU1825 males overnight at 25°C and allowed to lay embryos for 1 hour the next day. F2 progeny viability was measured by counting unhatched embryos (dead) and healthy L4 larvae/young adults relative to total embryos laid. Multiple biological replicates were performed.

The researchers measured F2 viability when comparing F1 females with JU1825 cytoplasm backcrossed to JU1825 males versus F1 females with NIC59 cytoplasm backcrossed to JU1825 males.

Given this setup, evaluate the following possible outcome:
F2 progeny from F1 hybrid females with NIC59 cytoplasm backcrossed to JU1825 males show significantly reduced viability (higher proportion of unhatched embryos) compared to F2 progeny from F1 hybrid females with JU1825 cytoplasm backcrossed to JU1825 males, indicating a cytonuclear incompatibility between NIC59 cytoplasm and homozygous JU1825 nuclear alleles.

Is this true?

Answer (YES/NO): YES